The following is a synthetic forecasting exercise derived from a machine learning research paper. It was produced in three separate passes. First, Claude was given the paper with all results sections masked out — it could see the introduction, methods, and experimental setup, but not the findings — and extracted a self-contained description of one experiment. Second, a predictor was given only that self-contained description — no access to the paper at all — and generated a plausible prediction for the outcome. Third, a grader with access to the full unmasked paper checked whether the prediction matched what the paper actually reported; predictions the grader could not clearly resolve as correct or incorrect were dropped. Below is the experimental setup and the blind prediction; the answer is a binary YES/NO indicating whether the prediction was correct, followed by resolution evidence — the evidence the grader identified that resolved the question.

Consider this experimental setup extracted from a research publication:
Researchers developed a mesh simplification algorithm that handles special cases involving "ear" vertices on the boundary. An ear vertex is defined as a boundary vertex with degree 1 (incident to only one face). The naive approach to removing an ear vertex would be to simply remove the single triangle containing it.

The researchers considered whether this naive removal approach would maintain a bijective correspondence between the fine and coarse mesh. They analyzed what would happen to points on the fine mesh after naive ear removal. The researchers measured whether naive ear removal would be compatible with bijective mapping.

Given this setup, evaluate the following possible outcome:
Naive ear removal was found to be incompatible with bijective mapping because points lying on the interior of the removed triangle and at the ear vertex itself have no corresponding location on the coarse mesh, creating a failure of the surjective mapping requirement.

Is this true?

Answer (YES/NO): YES